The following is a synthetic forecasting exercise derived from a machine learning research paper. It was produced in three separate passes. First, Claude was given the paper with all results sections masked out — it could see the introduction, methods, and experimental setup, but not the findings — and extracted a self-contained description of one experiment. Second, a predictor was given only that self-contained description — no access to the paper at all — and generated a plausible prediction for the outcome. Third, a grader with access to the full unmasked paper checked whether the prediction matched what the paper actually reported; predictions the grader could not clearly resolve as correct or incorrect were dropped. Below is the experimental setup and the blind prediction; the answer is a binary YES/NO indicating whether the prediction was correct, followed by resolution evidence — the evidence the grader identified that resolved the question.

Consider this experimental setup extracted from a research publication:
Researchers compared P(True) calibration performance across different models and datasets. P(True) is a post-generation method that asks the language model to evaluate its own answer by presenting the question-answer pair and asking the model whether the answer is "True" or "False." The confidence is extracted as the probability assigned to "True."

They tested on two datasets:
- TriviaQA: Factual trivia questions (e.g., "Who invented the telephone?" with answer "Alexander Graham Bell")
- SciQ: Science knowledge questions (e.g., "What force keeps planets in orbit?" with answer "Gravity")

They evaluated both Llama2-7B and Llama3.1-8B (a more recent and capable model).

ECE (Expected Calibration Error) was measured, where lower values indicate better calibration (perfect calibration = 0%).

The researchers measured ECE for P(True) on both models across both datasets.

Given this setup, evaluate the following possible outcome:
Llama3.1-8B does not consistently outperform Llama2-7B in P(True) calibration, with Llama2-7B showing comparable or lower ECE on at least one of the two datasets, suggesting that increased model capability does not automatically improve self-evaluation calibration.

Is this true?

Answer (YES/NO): YES